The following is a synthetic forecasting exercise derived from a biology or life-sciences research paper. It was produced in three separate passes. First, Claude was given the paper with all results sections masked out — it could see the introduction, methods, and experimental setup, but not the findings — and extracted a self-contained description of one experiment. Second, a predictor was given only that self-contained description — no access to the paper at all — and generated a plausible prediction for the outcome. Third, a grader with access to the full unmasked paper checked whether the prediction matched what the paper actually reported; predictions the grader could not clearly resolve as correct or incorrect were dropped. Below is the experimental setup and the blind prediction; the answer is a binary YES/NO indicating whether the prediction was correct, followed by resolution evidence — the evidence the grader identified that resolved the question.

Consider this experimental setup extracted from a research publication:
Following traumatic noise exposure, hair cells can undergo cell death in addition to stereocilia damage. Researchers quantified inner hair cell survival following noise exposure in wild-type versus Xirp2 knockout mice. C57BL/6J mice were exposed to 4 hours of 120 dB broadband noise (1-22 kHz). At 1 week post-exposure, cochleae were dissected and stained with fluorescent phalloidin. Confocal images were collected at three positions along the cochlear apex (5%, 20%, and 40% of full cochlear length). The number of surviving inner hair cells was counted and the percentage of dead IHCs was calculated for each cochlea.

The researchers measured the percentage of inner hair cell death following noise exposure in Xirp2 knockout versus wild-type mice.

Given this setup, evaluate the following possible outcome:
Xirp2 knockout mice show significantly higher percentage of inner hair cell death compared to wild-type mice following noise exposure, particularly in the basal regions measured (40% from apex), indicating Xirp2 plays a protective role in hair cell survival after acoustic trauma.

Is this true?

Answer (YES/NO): NO